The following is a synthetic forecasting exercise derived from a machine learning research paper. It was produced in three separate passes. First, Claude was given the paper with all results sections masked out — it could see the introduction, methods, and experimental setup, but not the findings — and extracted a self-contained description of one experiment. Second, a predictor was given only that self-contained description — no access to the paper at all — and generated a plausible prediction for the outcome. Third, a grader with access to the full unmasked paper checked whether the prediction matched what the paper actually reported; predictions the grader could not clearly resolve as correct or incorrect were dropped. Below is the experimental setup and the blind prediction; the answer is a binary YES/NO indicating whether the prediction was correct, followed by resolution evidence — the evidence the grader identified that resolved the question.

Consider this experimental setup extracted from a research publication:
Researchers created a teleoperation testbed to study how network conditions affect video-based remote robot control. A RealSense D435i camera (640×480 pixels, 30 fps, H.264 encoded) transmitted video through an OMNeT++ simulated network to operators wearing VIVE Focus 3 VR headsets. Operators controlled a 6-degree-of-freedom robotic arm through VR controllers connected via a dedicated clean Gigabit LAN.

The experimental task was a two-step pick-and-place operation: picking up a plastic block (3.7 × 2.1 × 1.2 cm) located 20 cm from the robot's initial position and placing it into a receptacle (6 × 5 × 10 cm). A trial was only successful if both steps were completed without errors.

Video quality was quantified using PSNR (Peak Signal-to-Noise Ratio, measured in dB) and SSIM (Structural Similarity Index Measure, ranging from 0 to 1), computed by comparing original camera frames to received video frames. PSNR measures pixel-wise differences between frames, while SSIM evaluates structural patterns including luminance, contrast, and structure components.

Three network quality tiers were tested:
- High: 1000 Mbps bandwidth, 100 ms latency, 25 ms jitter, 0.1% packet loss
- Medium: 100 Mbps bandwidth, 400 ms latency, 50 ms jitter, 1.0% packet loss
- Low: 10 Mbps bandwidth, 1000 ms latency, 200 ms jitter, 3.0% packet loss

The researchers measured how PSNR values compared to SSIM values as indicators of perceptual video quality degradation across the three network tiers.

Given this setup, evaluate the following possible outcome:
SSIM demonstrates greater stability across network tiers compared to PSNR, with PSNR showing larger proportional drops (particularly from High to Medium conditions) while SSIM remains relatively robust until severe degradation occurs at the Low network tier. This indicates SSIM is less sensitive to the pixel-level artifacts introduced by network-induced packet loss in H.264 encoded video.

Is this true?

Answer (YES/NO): NO